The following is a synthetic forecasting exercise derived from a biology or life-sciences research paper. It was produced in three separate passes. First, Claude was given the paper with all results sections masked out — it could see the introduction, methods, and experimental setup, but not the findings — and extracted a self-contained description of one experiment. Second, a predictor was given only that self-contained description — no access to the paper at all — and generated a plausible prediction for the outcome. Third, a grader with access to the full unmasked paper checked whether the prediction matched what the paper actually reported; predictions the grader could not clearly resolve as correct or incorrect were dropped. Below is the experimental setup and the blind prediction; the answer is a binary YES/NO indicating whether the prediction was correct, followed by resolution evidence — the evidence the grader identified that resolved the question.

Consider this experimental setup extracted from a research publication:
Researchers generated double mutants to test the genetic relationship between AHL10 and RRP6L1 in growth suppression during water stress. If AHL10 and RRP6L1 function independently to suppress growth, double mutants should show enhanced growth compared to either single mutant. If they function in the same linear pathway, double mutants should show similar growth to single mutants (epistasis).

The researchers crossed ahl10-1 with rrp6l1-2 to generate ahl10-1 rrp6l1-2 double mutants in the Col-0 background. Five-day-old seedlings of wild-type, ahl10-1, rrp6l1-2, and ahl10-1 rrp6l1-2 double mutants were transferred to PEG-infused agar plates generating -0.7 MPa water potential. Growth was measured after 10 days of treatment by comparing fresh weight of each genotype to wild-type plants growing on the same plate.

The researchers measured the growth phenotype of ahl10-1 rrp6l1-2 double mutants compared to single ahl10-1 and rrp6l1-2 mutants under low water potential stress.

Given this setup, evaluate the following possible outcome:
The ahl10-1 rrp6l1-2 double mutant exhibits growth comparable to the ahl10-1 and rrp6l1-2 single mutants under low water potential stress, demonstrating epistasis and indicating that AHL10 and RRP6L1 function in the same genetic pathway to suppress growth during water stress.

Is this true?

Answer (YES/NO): YES